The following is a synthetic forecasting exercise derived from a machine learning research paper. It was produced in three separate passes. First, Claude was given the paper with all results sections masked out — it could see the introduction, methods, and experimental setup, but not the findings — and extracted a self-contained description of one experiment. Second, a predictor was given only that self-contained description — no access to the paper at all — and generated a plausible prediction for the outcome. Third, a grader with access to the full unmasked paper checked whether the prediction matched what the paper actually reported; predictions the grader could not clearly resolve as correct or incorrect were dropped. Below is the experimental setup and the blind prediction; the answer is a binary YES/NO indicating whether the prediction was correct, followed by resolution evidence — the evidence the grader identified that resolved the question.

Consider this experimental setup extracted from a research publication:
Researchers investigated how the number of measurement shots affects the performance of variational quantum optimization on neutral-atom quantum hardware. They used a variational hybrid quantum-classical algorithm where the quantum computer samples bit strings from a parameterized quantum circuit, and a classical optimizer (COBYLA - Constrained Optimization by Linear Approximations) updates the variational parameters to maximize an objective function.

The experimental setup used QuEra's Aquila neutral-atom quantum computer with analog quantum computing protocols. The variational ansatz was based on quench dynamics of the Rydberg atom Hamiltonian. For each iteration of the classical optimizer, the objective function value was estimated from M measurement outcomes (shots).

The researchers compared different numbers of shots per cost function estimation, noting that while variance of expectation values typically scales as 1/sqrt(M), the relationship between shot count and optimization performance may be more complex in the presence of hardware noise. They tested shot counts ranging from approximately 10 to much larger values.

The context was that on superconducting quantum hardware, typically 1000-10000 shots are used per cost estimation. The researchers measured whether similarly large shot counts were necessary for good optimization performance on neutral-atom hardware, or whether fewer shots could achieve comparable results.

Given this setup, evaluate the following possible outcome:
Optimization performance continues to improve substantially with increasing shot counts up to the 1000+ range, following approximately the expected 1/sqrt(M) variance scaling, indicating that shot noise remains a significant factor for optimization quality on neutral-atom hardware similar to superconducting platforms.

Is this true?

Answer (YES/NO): NO